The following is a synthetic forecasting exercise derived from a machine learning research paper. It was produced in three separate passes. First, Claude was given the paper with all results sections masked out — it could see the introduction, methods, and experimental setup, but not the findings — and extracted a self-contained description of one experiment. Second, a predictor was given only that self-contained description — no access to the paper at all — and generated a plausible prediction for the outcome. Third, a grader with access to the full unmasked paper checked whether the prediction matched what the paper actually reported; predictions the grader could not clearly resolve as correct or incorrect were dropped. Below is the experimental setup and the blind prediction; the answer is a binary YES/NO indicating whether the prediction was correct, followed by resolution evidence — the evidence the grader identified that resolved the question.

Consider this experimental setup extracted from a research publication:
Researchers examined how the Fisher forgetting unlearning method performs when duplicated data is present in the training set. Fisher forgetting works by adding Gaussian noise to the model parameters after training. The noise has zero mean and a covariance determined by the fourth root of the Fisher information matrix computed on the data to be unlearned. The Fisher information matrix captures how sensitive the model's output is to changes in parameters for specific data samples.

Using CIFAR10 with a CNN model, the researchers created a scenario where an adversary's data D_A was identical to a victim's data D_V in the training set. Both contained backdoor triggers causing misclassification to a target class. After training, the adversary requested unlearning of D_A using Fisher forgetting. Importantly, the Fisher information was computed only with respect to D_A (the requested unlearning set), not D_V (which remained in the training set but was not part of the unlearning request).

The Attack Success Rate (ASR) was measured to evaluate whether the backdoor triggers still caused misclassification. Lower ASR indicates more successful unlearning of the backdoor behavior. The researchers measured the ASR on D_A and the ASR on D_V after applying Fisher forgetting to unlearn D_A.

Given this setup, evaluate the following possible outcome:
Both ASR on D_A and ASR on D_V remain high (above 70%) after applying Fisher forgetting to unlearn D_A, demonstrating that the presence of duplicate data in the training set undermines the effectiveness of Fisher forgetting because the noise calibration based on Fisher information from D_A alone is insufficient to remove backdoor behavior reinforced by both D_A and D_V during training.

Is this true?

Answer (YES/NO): YES